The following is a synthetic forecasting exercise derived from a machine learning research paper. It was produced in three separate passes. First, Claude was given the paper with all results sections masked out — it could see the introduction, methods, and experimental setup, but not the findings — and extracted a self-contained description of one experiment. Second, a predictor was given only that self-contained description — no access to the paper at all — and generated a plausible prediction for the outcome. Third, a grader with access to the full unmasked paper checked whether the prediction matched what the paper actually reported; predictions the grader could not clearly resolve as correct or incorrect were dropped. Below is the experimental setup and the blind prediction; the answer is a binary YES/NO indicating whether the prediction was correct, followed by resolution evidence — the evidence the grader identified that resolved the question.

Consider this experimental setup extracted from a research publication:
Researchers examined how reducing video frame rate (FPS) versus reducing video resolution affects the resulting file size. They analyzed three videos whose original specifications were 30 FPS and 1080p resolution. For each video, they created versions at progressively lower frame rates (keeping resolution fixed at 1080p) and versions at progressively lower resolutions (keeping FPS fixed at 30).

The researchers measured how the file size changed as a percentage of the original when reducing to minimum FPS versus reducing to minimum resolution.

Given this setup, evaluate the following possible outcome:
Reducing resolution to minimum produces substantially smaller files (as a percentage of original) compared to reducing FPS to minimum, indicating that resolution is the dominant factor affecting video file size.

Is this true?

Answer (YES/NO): YES